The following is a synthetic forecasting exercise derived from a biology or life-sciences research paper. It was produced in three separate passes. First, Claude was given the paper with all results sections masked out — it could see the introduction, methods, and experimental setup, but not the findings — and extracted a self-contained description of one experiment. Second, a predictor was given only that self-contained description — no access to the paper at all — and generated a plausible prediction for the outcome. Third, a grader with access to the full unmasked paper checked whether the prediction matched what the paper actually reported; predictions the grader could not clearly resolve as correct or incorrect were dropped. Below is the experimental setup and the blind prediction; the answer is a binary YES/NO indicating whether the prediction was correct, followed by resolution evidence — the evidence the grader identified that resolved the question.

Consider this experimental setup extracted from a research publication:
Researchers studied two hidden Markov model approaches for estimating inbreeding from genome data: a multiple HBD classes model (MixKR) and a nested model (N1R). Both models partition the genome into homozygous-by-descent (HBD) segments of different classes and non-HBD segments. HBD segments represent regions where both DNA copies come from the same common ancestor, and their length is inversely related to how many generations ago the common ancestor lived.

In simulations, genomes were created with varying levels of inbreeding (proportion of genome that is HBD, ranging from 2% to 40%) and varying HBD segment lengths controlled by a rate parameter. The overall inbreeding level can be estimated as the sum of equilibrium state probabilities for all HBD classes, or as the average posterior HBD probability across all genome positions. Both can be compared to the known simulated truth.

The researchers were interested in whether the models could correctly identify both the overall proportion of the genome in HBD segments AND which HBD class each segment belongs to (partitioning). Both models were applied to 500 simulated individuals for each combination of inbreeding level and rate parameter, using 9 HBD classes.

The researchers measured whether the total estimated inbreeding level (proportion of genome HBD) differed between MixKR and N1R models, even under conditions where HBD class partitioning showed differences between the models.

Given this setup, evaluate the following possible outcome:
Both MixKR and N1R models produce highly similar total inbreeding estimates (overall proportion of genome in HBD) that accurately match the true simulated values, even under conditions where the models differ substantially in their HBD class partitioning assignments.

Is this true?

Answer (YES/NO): YES